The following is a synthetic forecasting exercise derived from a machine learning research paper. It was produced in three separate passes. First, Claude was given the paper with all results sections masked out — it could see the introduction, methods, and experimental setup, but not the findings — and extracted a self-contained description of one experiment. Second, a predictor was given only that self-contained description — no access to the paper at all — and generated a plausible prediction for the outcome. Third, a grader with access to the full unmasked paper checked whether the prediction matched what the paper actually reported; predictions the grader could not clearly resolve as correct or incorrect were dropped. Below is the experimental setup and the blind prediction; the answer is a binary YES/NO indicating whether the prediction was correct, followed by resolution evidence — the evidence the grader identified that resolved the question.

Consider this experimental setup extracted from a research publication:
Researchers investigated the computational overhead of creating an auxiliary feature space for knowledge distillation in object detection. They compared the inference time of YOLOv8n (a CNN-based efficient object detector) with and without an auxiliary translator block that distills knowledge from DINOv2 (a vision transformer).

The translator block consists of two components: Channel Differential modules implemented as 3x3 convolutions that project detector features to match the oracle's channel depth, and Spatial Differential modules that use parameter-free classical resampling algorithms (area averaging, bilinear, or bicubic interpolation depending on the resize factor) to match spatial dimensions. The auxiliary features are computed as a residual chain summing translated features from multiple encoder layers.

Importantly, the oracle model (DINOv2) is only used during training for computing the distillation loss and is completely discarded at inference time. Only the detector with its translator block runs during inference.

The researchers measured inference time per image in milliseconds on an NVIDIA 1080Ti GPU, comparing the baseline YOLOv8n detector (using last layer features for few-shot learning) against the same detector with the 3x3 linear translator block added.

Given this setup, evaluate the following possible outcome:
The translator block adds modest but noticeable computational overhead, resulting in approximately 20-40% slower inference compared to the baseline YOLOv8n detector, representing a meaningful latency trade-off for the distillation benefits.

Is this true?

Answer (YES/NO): NO